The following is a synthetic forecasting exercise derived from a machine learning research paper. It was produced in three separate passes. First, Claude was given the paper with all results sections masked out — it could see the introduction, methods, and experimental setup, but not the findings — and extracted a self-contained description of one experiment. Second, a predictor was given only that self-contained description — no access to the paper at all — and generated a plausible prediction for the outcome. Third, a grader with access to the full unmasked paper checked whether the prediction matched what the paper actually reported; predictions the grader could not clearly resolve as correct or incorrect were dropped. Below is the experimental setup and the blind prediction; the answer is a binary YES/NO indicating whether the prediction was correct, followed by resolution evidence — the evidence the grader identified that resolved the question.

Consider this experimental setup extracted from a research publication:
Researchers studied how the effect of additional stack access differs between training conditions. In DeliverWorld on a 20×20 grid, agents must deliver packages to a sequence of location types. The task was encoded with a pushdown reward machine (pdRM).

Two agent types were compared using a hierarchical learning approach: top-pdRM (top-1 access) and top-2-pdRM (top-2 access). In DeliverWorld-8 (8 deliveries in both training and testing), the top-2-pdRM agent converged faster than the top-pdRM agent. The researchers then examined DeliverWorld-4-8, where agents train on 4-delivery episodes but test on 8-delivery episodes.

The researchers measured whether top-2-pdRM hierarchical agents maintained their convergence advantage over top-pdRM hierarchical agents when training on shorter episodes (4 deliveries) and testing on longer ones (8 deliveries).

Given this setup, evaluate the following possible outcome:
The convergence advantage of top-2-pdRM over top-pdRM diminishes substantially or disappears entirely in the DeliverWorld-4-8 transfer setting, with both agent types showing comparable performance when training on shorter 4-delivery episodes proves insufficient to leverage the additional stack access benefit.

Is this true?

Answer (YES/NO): YES